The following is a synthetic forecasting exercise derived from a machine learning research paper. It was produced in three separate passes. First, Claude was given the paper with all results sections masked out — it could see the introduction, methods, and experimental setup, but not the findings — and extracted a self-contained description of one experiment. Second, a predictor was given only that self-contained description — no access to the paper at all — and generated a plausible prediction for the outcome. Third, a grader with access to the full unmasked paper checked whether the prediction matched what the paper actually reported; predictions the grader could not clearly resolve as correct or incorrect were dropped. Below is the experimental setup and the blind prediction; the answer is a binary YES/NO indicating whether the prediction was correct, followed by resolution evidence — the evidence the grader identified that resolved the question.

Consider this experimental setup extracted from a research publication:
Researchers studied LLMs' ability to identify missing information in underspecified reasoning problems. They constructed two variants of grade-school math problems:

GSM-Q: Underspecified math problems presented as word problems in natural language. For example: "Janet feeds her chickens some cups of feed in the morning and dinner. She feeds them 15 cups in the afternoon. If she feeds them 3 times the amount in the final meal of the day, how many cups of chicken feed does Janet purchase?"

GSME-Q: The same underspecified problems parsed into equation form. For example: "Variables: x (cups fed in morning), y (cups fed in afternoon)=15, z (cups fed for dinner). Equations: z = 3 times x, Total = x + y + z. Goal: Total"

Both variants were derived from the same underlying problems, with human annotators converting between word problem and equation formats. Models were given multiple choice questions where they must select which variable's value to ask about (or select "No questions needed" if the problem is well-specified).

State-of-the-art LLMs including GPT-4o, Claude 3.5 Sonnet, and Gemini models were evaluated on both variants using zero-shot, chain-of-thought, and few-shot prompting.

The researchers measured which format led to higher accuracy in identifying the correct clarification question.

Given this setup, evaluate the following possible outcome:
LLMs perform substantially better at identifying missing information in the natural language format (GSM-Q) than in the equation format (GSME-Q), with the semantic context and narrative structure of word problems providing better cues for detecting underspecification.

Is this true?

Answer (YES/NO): NO